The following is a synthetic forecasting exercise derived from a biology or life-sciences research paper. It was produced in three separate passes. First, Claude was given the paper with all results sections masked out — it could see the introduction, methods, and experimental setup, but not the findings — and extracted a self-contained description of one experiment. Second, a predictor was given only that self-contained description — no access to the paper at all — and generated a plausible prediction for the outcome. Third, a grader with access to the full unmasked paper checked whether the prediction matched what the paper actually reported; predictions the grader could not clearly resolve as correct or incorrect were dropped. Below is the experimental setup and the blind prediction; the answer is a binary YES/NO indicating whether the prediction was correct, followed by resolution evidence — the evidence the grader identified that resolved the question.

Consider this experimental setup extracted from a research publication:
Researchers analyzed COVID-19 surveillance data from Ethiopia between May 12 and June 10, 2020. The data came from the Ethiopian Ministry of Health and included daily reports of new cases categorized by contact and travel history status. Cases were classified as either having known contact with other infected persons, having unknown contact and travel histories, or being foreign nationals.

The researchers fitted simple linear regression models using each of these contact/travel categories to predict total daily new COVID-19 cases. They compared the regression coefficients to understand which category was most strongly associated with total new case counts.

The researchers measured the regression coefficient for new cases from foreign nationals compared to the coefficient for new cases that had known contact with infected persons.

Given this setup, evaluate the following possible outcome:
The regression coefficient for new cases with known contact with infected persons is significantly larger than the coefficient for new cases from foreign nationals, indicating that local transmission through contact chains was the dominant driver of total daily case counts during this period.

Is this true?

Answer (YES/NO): NO